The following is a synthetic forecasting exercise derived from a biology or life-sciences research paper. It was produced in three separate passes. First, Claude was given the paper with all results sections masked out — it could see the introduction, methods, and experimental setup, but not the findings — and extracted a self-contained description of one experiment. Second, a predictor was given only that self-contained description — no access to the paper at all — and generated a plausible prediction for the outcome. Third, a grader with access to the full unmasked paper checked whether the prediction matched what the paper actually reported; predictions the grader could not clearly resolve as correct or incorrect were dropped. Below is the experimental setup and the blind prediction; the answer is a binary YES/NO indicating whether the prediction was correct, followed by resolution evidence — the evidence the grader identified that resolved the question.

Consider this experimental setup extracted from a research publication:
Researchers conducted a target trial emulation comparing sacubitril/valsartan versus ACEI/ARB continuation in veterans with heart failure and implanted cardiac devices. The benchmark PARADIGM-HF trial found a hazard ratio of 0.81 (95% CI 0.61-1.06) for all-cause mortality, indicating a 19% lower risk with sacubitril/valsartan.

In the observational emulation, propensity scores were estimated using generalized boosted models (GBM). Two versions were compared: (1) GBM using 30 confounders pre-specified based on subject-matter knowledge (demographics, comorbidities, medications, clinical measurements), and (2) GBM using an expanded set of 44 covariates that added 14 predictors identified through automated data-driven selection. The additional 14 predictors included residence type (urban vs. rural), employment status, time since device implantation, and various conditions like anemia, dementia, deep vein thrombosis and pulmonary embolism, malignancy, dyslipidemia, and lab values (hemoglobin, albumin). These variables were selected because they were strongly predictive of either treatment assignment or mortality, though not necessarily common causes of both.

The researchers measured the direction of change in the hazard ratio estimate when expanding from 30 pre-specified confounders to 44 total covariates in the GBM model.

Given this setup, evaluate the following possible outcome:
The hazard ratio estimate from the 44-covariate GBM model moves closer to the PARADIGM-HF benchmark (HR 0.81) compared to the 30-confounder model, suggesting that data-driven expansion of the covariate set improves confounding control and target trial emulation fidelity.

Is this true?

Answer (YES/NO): NO